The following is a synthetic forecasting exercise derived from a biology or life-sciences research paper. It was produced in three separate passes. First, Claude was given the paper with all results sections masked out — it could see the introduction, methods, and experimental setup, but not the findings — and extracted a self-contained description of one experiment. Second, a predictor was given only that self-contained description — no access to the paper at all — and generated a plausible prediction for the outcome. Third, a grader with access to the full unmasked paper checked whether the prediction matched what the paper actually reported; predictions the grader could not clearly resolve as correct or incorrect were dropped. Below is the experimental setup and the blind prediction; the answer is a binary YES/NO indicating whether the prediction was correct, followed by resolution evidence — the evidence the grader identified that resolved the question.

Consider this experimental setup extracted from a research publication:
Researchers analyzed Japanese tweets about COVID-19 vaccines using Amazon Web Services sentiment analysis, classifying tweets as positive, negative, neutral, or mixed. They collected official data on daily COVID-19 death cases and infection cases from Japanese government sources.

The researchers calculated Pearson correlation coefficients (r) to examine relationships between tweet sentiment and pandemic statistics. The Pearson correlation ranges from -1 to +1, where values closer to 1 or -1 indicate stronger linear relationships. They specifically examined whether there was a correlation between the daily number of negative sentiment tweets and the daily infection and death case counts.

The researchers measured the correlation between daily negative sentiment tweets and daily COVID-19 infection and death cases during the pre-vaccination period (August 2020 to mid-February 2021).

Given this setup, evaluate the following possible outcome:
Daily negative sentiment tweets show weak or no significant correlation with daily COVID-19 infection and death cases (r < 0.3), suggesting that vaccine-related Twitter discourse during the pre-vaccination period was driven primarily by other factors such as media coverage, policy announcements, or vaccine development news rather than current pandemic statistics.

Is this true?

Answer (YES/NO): NO